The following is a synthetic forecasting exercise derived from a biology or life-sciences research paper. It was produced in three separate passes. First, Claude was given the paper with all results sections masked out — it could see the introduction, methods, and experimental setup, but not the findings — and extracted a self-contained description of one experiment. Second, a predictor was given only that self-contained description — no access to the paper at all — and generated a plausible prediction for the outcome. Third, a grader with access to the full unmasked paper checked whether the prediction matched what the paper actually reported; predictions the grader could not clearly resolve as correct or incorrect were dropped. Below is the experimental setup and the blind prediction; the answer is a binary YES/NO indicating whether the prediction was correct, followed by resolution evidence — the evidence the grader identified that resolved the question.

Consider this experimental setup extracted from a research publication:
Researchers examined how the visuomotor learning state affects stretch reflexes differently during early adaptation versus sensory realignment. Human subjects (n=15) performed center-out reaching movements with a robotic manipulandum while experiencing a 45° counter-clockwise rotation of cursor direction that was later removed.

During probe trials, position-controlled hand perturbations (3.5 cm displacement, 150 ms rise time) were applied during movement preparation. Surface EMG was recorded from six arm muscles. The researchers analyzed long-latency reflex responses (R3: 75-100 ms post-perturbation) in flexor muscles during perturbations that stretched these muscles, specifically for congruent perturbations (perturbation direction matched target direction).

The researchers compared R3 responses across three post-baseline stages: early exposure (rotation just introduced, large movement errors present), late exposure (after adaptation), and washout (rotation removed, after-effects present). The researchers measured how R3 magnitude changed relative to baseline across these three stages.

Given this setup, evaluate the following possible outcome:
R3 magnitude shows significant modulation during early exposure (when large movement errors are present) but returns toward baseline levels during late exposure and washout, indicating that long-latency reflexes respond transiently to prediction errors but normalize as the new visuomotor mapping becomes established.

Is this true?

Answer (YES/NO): NO